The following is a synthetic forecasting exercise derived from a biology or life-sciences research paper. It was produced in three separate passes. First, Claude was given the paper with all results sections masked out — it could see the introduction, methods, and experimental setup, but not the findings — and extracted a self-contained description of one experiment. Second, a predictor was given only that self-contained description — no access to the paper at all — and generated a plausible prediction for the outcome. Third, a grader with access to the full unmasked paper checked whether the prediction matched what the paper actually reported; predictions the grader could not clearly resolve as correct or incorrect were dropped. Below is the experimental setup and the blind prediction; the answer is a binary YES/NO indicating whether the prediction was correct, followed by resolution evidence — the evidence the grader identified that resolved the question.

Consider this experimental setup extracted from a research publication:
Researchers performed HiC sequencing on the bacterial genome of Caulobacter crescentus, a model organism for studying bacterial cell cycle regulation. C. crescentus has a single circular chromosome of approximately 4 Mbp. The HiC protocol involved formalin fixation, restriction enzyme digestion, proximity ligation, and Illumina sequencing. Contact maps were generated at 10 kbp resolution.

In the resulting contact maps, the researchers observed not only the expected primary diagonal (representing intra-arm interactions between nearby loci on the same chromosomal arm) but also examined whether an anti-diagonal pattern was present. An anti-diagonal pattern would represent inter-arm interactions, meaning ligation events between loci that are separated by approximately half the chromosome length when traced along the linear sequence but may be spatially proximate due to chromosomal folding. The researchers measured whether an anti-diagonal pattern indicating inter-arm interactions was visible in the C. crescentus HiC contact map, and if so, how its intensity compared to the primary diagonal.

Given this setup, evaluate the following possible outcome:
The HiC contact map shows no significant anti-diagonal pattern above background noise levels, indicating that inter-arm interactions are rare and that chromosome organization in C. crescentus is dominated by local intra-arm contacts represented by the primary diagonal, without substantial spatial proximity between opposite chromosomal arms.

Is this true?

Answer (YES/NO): NO